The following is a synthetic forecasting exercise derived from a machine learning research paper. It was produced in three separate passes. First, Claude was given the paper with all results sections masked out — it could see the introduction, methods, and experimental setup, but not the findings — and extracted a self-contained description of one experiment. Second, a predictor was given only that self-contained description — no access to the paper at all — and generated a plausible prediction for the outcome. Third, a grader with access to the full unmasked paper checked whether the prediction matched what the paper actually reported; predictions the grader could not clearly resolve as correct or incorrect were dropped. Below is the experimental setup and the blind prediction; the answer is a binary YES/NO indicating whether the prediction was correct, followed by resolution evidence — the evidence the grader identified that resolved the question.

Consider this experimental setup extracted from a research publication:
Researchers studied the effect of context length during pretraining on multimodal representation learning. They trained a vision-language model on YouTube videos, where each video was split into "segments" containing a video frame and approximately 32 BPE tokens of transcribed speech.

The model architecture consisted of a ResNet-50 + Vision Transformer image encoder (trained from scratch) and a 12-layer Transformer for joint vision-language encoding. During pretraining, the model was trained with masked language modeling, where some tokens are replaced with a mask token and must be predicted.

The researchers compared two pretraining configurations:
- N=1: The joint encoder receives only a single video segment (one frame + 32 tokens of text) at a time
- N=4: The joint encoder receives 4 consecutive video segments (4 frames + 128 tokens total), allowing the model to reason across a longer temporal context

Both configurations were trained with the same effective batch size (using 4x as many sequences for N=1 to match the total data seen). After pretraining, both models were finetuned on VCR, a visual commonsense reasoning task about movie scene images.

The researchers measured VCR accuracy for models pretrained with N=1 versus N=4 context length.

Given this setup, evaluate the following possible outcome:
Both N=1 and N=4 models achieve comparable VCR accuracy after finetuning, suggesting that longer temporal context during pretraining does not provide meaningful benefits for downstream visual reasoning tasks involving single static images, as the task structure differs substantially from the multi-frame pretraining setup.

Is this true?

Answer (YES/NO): NO